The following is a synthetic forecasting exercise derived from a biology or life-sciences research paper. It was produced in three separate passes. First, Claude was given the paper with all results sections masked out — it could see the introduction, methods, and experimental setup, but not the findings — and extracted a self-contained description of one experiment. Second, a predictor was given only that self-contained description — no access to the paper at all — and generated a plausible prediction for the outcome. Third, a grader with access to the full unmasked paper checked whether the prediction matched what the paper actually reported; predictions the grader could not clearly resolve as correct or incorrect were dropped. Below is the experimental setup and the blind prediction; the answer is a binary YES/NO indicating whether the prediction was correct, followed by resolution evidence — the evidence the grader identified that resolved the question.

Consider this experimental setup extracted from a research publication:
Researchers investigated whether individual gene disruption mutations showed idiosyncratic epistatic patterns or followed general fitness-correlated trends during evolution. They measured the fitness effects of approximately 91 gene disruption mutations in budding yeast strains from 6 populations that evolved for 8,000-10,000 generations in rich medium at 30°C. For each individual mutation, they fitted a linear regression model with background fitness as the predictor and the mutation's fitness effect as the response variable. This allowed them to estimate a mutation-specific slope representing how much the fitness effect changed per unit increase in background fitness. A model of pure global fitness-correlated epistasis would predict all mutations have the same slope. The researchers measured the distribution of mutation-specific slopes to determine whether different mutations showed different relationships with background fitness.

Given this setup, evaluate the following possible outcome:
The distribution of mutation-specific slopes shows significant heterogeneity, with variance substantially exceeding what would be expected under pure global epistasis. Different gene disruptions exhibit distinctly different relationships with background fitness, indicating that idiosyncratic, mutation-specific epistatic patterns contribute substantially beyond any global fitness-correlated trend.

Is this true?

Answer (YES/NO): YES